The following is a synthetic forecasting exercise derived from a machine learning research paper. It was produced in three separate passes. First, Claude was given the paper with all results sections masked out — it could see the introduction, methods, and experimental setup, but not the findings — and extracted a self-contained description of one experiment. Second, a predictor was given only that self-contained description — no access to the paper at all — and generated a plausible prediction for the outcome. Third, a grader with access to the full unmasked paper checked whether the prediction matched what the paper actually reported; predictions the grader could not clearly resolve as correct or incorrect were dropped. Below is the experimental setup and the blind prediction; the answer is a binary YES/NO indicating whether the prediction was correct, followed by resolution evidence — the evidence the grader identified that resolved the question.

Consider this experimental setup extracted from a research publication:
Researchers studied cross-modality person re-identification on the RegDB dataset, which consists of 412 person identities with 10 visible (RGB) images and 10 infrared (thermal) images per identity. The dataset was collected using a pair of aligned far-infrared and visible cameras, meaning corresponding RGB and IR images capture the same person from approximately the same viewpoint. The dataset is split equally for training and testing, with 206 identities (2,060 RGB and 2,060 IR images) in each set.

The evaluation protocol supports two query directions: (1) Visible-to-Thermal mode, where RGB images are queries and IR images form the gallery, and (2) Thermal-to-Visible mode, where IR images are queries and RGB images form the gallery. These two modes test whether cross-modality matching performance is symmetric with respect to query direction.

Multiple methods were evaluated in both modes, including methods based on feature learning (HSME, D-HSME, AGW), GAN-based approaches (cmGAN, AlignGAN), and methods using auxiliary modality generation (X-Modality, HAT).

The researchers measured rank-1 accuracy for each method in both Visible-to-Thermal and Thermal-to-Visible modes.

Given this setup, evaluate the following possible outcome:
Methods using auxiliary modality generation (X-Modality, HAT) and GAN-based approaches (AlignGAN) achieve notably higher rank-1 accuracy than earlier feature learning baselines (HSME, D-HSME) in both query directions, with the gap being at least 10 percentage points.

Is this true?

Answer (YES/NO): NO